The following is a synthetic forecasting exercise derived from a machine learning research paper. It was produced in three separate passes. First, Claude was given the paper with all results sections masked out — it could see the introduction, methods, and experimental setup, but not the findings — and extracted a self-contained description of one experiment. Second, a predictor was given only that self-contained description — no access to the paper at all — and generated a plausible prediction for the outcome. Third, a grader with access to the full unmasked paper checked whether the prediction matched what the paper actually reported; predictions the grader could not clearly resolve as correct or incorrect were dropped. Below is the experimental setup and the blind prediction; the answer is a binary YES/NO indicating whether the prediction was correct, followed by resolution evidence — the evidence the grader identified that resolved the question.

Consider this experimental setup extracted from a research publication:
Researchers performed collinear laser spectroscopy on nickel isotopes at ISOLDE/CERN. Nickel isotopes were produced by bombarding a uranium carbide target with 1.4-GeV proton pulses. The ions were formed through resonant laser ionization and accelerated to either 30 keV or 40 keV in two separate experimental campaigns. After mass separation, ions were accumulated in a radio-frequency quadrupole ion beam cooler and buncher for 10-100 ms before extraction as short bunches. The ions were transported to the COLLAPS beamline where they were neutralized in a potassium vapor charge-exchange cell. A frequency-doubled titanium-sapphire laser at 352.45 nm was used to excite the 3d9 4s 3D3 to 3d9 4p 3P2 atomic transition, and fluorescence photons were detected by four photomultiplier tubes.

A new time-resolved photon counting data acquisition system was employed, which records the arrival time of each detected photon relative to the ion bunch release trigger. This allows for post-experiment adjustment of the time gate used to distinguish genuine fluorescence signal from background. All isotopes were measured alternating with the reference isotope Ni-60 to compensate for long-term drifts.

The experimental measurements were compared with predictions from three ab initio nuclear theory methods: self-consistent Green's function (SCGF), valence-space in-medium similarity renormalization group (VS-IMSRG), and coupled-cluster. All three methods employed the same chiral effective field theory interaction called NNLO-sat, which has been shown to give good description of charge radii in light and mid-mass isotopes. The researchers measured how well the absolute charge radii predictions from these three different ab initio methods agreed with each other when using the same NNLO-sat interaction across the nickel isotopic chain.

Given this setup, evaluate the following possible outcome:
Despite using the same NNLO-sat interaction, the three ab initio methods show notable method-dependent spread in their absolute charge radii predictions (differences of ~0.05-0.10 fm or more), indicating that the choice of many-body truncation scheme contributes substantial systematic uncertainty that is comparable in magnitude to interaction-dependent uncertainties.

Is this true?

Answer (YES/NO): NO